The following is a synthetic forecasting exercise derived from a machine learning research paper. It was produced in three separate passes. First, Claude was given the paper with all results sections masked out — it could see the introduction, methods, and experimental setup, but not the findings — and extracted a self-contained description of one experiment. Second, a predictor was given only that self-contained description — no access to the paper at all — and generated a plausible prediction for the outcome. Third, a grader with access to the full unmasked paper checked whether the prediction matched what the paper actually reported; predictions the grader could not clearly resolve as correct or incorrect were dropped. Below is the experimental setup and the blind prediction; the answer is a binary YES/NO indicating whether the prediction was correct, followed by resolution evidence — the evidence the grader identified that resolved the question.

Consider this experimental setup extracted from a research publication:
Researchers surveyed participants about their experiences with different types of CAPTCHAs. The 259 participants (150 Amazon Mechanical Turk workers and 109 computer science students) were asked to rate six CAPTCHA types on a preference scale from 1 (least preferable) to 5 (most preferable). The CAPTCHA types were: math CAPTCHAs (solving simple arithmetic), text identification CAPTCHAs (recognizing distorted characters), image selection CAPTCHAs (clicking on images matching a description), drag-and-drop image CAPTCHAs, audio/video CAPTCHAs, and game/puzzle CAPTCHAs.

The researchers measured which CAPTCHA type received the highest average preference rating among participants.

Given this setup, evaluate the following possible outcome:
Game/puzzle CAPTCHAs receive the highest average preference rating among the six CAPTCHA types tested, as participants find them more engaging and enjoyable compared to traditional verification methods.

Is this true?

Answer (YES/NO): NO